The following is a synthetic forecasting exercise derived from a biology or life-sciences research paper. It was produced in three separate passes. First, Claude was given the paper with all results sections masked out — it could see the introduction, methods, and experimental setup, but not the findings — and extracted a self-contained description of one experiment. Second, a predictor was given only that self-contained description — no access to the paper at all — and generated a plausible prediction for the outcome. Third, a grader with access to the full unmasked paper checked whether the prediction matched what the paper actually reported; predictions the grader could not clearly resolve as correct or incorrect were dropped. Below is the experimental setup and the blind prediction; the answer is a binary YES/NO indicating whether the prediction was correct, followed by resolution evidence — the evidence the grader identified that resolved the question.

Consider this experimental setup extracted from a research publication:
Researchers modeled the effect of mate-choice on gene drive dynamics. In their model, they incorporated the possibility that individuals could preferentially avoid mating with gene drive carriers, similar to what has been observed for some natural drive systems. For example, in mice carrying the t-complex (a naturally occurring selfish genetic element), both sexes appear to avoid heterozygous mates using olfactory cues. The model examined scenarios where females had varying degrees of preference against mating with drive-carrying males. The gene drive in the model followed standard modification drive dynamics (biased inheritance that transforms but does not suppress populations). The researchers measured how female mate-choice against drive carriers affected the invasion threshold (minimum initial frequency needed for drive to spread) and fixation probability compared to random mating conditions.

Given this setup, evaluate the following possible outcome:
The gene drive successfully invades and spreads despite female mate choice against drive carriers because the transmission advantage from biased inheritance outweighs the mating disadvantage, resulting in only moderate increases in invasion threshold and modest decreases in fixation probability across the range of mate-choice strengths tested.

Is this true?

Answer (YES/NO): NO